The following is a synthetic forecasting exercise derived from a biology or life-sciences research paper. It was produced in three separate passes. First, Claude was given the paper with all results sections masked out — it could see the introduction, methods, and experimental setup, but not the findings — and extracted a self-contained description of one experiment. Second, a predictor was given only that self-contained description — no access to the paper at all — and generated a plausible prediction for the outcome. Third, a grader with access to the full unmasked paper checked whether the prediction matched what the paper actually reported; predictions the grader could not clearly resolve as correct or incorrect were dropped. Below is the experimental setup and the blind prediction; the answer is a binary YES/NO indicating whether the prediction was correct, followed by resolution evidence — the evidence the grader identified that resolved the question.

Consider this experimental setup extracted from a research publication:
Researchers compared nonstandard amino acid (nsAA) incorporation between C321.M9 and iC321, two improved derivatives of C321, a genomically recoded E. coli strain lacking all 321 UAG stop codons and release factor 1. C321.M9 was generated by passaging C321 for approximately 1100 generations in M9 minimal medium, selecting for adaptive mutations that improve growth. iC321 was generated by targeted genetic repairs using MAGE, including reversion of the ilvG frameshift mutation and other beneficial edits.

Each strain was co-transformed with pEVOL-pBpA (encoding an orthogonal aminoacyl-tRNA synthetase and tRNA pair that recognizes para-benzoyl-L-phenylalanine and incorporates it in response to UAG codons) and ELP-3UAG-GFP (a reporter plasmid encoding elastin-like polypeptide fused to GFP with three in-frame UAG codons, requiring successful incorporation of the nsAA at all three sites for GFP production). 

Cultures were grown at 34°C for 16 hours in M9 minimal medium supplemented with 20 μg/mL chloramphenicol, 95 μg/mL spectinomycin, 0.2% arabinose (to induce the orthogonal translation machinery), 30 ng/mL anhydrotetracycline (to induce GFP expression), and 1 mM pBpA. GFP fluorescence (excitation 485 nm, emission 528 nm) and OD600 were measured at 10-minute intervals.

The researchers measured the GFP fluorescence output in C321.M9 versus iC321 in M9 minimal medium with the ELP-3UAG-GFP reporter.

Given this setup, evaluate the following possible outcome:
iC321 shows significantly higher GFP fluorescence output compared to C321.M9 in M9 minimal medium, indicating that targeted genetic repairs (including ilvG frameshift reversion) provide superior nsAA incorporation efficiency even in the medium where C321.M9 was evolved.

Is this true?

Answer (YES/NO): NO